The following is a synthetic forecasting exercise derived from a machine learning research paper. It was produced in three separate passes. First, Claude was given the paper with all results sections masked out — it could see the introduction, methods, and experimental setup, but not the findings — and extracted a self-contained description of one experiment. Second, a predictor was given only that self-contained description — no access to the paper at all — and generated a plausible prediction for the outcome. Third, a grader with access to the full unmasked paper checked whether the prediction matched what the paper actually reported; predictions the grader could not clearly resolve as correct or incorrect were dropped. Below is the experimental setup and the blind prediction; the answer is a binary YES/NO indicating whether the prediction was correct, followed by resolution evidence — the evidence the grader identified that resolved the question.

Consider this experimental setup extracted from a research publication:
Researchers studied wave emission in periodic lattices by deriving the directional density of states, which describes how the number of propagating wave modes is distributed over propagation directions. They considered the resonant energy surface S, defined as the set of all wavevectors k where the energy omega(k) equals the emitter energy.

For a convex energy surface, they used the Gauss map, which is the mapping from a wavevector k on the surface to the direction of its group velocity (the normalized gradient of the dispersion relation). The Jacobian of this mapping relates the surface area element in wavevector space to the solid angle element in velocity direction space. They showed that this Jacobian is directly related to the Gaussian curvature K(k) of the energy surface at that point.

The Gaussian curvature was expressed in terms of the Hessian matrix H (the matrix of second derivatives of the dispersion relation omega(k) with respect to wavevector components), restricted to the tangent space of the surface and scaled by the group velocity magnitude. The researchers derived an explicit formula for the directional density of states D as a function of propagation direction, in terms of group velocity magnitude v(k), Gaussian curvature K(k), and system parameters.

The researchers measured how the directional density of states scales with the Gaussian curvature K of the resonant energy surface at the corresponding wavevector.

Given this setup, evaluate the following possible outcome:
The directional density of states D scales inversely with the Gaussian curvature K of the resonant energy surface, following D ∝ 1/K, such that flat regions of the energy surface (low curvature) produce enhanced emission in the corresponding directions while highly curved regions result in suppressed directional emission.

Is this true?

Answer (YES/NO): NO